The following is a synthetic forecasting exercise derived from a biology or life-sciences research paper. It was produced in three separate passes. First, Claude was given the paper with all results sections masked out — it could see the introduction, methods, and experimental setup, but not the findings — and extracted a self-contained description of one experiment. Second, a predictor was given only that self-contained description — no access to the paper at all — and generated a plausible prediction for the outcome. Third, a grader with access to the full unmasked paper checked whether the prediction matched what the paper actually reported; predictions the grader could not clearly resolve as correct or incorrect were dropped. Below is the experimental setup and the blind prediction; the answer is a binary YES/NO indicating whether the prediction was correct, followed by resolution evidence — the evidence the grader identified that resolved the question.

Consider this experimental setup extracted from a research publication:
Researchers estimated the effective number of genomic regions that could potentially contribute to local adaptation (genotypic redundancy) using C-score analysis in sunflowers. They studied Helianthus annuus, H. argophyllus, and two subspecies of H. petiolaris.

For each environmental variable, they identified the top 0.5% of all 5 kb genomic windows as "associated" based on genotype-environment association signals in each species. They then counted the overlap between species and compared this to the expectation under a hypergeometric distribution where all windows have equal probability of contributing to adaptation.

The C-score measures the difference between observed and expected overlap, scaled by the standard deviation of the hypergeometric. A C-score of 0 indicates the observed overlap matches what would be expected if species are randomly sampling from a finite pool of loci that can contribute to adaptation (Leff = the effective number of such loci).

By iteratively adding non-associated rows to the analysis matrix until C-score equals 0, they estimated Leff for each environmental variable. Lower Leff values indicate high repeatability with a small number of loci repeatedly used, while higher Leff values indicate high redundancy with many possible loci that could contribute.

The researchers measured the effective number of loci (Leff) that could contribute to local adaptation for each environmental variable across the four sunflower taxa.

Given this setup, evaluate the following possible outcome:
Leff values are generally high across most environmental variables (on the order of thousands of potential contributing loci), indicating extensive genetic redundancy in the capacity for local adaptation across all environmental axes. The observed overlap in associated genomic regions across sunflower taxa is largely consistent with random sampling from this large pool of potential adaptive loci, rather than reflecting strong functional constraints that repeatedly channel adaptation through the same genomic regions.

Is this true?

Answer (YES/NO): NO